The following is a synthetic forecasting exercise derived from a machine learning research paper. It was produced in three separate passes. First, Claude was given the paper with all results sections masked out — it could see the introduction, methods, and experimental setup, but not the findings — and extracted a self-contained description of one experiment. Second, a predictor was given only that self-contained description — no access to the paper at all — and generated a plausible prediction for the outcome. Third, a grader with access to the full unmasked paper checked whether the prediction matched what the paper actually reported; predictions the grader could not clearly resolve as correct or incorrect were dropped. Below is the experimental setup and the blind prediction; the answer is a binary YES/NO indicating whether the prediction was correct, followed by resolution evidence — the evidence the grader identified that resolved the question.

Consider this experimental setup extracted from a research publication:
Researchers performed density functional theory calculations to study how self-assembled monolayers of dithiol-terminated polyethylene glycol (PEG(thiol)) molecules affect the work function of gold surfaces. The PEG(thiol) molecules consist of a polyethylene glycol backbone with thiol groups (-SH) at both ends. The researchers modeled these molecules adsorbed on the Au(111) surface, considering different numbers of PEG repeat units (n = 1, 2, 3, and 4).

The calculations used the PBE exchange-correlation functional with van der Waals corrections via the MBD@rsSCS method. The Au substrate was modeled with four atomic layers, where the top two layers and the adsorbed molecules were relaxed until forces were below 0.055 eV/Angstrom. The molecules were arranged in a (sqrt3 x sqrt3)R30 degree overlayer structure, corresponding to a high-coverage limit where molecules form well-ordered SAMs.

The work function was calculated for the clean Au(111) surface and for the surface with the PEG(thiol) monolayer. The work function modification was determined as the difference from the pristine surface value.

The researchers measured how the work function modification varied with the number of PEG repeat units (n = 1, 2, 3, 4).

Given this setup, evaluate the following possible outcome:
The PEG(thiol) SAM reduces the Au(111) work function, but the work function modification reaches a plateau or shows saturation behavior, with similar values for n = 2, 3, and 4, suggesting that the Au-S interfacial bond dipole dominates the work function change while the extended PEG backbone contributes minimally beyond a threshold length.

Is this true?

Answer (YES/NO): NO